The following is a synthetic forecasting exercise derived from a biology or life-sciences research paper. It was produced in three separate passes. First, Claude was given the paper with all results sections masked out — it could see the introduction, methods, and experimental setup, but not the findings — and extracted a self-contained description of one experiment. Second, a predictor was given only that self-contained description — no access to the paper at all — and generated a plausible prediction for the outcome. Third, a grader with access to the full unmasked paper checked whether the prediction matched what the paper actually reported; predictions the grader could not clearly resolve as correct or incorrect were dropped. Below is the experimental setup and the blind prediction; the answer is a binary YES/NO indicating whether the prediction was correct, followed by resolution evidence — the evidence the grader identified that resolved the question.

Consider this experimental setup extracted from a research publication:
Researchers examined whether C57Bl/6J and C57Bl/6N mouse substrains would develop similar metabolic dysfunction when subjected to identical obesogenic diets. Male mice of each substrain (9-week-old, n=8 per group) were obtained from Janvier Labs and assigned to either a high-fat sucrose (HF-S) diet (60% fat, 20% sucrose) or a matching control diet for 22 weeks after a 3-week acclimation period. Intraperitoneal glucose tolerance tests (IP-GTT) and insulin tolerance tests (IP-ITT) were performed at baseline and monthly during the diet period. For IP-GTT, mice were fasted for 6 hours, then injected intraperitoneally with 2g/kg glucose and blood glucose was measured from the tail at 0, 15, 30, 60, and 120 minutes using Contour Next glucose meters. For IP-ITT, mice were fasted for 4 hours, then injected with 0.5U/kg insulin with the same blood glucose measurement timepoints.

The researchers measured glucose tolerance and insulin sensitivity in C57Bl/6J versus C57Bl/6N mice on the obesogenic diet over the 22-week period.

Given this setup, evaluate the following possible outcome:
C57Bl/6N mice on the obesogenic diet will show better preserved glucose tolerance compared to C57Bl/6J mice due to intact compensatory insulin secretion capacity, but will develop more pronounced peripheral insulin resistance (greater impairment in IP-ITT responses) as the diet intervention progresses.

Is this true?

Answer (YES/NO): NO